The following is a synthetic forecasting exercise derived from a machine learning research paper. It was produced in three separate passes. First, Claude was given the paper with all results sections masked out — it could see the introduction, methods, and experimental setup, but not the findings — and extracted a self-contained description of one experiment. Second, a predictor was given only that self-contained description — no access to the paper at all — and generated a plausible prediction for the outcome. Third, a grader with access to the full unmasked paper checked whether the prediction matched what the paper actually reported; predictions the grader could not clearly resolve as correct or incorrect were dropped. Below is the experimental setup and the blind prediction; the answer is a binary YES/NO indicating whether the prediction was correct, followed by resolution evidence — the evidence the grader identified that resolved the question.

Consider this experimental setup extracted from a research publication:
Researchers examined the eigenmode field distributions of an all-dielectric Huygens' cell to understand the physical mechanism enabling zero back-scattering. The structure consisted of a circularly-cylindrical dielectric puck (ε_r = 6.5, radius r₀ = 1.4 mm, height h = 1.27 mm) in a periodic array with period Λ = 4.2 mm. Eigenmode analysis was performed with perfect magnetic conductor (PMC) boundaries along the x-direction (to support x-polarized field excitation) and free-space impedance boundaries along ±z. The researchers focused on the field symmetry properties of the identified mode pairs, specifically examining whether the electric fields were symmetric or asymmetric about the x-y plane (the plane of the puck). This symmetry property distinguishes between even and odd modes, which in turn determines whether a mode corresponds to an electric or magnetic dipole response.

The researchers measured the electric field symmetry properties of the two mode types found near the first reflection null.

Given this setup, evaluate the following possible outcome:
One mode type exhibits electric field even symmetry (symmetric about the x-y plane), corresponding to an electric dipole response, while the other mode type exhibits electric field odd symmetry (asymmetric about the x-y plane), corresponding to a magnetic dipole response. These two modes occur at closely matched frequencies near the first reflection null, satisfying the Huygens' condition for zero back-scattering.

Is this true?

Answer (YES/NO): YES